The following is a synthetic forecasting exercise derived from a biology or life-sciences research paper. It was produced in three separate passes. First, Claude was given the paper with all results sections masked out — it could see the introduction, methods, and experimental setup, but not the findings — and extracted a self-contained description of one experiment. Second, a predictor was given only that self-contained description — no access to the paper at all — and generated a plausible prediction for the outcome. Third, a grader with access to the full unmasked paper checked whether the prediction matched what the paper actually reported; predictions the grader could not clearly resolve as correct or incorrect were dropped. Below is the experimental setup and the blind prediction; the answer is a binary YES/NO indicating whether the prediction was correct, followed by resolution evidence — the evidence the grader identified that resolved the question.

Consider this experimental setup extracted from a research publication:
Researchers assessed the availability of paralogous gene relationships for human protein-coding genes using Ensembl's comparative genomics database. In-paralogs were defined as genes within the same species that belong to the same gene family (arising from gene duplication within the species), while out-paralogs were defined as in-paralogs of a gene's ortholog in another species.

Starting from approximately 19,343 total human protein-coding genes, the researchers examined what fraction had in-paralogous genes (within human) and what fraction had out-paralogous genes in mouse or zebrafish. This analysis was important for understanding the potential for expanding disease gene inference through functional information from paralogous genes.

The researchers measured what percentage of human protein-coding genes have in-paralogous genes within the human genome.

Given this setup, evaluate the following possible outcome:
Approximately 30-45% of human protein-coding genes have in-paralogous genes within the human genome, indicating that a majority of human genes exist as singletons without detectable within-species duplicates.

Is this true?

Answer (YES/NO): NO